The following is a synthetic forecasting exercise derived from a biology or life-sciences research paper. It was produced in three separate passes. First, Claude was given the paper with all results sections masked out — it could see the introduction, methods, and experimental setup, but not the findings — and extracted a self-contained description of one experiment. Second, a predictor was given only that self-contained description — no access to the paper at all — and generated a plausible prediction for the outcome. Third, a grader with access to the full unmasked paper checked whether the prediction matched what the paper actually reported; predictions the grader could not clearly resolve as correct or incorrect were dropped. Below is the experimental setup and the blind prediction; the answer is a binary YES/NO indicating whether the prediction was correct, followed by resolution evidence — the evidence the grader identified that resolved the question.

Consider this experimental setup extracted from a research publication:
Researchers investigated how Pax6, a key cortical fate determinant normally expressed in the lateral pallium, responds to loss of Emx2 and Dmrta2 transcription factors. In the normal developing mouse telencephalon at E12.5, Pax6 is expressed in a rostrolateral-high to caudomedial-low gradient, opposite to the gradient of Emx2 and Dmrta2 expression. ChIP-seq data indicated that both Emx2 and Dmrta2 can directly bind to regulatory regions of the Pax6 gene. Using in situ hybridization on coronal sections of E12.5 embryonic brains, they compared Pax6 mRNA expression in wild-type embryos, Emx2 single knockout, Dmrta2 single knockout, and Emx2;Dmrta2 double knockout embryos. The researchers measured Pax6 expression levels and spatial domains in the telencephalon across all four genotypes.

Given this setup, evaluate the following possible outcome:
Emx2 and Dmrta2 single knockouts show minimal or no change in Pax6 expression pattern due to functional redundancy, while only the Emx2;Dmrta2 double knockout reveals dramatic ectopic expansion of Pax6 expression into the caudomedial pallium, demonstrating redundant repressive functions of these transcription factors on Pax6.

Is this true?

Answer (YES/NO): NO